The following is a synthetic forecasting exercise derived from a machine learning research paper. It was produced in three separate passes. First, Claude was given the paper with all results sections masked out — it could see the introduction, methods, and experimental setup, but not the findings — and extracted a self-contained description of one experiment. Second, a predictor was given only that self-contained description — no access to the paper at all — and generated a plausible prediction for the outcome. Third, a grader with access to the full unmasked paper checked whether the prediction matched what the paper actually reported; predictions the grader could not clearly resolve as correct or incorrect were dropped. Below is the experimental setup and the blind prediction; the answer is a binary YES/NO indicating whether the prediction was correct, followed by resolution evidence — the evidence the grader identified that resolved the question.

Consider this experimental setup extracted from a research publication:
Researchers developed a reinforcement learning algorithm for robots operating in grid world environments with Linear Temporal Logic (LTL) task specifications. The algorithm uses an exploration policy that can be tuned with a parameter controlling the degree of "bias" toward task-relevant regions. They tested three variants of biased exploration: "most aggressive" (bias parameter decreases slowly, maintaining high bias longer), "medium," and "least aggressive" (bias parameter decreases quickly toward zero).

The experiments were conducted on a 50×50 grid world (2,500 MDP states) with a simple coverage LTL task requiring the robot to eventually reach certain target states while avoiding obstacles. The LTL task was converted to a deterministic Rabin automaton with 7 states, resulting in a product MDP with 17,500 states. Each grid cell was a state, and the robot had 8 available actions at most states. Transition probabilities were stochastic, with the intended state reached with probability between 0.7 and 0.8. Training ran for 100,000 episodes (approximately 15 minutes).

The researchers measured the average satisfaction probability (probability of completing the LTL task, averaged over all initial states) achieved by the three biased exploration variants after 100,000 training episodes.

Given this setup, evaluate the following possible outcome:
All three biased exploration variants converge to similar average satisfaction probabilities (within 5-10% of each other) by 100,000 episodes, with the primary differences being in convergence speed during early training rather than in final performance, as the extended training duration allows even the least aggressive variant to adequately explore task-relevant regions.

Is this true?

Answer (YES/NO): NO